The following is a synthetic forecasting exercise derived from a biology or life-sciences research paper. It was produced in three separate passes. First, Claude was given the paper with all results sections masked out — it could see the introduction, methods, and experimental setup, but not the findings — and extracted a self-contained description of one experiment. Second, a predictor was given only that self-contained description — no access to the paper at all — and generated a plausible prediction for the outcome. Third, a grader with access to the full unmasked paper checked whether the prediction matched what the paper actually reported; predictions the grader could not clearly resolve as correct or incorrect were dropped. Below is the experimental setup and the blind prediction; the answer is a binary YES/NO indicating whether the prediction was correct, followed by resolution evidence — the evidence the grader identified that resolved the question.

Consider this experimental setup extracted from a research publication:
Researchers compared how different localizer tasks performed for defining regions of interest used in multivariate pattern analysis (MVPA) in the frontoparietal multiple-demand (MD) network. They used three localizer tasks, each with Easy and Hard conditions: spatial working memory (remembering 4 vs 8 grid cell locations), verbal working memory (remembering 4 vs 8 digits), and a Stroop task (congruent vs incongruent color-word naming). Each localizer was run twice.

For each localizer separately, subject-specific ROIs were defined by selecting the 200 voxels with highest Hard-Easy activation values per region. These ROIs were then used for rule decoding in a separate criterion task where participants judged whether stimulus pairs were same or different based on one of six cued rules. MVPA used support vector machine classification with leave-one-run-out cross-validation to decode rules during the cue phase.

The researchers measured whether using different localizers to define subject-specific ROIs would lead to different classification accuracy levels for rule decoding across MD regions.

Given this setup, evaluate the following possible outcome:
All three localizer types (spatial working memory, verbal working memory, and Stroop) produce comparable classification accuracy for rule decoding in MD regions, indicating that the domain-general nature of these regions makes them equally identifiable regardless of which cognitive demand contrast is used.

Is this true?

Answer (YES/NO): YES